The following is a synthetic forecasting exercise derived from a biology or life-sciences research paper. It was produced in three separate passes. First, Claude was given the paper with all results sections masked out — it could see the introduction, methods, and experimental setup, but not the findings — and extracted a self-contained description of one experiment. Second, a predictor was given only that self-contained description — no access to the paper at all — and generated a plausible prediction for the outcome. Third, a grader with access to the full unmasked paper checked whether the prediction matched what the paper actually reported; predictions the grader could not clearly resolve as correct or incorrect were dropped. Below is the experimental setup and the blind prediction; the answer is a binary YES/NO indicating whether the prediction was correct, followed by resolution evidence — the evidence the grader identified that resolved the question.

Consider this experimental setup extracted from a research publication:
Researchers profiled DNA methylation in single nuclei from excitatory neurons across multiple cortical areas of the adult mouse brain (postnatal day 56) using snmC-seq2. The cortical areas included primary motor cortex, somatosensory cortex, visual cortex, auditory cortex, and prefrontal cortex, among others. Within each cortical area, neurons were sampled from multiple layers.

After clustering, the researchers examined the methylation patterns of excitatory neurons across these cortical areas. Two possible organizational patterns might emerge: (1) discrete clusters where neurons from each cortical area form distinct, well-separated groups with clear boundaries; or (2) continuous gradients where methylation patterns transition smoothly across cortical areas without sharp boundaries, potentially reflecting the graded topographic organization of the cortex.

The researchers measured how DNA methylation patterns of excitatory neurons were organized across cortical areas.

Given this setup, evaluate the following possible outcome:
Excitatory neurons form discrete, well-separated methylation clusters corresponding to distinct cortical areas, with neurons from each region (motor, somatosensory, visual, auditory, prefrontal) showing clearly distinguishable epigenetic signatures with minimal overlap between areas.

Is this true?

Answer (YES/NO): NO